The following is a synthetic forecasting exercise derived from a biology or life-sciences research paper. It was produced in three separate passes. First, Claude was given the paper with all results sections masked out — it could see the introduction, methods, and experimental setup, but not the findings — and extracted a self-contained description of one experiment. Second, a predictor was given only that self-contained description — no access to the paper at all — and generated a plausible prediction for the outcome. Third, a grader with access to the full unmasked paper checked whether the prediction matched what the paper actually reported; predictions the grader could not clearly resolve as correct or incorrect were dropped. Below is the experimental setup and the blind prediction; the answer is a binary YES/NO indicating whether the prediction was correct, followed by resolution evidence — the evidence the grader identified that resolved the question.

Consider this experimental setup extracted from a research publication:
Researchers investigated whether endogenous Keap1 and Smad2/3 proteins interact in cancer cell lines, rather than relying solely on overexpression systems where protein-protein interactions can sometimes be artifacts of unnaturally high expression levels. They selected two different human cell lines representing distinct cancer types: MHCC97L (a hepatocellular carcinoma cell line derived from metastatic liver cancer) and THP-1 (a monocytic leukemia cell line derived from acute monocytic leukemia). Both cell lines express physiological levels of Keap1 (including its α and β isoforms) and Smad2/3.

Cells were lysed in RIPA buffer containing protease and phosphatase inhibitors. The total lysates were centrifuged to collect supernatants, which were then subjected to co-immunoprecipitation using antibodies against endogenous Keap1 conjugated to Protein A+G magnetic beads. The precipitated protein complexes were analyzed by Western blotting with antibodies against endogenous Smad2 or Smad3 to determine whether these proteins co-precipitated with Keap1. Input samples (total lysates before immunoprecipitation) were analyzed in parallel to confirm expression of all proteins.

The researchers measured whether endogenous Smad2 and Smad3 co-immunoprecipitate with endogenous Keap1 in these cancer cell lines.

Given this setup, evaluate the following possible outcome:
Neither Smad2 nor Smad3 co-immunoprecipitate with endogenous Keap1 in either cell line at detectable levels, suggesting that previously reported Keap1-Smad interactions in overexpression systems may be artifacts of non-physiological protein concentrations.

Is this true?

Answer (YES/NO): NO